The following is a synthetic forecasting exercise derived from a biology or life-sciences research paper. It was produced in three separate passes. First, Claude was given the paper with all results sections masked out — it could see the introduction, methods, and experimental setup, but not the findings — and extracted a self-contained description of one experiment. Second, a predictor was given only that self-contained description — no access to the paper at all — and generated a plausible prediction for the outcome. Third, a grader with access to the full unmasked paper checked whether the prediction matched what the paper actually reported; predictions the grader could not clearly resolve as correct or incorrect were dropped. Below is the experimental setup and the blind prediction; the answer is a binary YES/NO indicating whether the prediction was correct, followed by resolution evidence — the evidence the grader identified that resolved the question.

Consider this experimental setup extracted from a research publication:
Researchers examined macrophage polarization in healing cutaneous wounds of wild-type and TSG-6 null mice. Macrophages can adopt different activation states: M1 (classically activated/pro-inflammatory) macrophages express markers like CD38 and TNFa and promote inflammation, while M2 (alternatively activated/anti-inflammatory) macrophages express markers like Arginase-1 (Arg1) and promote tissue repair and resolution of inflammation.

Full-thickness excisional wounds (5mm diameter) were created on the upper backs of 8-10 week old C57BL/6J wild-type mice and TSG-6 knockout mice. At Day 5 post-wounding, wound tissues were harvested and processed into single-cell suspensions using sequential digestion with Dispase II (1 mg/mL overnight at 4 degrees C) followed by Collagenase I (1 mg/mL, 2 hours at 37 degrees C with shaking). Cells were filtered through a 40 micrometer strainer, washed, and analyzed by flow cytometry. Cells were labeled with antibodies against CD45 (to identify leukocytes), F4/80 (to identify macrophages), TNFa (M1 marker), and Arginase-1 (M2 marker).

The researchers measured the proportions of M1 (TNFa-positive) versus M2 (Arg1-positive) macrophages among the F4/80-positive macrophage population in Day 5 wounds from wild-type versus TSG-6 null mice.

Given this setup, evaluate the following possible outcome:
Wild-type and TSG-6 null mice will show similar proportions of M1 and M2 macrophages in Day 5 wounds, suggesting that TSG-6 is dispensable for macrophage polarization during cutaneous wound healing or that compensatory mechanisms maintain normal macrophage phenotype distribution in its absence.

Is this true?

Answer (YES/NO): NO